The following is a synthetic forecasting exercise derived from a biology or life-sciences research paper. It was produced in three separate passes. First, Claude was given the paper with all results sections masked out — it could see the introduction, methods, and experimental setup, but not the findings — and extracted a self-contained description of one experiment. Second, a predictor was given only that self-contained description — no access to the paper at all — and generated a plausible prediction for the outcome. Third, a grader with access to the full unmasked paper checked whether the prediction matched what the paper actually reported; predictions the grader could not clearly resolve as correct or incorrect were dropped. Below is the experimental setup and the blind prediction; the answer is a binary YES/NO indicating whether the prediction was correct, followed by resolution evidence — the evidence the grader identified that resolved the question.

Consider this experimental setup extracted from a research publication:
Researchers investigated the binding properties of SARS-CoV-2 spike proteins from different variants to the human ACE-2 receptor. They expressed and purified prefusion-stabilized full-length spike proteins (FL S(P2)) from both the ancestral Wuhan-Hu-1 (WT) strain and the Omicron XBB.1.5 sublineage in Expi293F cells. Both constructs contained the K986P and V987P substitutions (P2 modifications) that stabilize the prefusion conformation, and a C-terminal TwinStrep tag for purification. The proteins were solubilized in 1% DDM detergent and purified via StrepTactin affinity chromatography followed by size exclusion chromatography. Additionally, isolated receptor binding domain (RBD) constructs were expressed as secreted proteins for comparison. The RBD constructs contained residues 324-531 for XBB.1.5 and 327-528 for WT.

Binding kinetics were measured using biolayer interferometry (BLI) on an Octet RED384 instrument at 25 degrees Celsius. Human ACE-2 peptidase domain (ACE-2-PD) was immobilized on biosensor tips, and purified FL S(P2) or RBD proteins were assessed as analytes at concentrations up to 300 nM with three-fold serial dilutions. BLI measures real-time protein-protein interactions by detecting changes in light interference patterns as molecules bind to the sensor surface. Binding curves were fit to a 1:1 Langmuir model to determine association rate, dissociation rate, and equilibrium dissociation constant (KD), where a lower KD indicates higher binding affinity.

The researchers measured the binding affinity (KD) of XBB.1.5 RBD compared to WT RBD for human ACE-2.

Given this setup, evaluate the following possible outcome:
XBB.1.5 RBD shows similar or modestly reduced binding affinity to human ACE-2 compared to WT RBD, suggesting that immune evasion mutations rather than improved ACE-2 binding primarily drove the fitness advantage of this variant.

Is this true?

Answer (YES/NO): NO